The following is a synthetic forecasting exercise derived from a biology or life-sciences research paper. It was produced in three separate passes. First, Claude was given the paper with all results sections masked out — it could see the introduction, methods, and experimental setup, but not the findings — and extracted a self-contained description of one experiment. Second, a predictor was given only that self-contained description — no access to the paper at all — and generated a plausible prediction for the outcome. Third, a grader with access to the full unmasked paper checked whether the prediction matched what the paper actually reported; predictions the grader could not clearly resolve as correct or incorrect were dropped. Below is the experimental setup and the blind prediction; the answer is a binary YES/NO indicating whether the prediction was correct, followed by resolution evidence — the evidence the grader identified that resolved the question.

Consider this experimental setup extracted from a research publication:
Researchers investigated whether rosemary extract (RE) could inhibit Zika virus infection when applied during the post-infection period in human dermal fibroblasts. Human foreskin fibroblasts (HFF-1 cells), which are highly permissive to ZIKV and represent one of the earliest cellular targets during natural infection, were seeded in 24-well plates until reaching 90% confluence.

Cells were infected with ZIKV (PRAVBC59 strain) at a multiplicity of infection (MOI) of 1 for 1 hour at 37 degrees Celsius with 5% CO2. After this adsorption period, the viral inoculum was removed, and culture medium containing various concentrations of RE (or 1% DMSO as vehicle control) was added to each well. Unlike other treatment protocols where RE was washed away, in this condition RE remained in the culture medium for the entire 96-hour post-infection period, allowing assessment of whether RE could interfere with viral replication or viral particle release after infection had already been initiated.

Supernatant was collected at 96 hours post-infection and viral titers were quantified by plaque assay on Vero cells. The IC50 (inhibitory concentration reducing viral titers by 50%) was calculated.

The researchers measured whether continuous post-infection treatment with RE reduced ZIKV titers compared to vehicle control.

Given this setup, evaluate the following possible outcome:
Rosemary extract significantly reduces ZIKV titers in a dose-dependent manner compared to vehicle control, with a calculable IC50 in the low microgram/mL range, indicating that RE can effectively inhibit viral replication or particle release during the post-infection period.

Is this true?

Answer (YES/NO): YES